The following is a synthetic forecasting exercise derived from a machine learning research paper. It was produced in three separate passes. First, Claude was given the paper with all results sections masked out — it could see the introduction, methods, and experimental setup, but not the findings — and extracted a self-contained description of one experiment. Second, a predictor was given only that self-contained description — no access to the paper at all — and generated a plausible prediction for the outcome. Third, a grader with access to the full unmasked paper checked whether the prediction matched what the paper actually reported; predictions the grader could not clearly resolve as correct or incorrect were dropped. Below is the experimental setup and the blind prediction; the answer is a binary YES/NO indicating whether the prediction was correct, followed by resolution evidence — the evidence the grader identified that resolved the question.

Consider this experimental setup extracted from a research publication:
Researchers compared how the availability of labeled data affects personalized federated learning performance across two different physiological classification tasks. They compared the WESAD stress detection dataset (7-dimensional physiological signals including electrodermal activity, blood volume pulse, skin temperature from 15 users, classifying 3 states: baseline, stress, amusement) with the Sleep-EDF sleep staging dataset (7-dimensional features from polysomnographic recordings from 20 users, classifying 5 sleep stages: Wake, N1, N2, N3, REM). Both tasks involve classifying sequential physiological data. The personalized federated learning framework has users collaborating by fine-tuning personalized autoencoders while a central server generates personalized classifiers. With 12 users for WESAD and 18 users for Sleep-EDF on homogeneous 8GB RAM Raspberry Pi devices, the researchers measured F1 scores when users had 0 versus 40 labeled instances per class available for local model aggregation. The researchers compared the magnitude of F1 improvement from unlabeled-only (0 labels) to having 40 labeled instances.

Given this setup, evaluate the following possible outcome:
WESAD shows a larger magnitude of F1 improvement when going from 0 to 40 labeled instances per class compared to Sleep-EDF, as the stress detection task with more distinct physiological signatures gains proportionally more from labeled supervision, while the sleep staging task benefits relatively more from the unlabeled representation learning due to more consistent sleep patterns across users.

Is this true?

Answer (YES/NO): NO